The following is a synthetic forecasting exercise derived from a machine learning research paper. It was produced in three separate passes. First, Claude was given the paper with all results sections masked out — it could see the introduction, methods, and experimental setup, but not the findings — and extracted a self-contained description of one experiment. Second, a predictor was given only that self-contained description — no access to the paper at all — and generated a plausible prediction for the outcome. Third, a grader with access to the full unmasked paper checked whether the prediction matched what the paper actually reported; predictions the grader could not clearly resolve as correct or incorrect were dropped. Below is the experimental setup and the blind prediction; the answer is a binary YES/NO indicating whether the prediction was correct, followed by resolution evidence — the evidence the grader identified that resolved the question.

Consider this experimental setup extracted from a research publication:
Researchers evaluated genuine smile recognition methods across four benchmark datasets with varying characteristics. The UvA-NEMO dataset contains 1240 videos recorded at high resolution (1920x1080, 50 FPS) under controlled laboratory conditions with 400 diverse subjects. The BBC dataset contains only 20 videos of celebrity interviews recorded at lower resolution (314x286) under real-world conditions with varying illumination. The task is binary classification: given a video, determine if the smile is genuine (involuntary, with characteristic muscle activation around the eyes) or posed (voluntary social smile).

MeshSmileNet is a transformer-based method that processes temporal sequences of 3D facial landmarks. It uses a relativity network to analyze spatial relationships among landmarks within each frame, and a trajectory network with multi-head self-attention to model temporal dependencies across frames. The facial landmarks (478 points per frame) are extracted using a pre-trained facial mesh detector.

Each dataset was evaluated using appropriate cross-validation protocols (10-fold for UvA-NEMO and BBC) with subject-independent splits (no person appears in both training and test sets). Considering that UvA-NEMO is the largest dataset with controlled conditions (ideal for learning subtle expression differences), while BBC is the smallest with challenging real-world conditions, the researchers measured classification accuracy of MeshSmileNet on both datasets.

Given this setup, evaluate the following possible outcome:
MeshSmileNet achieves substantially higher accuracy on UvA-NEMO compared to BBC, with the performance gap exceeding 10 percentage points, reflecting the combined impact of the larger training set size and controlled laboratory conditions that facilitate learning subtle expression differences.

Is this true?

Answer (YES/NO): NO